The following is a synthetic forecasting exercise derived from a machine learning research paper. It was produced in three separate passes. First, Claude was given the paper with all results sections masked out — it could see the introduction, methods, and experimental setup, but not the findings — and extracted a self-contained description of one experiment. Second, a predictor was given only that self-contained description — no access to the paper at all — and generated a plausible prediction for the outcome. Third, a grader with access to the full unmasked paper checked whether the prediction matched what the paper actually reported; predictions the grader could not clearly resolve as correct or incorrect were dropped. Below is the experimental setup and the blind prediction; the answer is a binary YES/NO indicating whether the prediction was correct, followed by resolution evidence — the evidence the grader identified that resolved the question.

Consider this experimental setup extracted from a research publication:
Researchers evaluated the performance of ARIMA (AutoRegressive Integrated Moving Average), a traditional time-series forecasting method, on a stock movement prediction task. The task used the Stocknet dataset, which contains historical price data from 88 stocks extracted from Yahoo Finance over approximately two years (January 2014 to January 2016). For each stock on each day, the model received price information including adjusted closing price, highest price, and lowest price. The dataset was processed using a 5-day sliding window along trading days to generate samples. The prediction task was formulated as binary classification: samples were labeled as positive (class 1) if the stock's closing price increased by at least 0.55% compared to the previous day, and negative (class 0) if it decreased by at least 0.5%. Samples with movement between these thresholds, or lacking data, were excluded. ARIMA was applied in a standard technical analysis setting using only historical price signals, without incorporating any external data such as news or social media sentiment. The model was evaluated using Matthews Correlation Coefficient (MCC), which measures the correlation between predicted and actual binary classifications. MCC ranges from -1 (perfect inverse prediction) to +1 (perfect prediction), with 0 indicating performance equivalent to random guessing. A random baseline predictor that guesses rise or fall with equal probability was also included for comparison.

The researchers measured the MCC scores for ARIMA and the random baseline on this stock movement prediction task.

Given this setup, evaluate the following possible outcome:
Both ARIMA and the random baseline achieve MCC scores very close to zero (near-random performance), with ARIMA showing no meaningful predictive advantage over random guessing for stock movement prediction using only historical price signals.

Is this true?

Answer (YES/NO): YES